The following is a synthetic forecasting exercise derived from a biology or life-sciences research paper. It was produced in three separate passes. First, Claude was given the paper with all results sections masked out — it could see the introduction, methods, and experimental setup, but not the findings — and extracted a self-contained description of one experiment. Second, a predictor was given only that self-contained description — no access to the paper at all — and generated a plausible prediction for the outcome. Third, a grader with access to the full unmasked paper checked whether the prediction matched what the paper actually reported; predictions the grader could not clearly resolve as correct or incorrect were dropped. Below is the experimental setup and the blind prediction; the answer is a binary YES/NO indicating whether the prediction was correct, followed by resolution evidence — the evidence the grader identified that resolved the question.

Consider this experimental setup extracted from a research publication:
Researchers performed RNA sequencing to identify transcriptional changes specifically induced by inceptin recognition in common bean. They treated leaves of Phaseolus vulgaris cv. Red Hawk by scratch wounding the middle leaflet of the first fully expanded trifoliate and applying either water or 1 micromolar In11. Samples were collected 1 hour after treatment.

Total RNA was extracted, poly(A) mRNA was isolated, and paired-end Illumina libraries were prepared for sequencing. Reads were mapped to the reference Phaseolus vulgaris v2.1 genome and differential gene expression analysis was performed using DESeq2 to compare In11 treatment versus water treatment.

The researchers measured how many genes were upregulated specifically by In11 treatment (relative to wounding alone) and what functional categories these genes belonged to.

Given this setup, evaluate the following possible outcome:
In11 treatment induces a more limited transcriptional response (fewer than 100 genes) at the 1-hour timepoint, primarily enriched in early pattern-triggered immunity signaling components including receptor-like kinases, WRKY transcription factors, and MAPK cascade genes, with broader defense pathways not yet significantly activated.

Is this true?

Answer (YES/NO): NO